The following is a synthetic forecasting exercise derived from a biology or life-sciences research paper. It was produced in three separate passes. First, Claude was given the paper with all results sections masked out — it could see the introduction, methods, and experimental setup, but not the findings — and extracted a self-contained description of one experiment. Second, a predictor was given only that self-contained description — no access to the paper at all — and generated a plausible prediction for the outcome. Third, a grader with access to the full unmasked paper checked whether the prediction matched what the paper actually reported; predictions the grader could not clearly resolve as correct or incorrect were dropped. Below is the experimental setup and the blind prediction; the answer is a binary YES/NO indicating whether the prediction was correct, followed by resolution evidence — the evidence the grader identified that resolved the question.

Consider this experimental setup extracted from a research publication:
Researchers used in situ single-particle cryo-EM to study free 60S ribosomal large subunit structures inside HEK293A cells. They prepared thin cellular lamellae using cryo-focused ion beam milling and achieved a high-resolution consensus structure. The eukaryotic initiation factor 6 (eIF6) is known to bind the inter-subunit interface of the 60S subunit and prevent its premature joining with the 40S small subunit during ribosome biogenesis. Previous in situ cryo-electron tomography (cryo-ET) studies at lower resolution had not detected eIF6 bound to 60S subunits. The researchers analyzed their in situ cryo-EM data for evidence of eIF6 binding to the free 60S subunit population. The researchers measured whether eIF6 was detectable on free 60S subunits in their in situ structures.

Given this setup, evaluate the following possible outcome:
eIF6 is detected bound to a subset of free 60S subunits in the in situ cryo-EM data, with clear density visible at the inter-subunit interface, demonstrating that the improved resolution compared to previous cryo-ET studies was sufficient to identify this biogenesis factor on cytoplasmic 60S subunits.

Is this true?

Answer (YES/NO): YES